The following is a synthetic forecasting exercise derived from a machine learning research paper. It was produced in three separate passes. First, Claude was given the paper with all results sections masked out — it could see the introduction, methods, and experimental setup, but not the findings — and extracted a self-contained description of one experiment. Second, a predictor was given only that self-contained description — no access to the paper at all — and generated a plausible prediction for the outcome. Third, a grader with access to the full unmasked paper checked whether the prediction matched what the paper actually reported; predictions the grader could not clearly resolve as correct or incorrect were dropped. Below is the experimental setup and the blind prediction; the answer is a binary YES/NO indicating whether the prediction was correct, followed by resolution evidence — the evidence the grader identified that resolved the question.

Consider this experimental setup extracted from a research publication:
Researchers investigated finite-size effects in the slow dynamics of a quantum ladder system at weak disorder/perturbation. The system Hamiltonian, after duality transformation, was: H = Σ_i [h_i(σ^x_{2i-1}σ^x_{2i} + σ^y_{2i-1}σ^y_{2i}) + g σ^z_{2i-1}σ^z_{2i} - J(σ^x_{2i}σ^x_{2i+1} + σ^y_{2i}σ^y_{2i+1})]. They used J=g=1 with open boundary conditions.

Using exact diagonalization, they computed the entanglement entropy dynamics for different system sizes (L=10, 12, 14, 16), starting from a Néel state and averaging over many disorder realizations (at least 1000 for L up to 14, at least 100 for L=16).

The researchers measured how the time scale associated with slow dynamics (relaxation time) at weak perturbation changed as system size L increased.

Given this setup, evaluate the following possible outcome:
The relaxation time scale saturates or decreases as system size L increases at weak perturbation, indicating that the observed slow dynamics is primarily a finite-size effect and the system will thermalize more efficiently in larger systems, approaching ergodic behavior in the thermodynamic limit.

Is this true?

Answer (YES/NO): NO